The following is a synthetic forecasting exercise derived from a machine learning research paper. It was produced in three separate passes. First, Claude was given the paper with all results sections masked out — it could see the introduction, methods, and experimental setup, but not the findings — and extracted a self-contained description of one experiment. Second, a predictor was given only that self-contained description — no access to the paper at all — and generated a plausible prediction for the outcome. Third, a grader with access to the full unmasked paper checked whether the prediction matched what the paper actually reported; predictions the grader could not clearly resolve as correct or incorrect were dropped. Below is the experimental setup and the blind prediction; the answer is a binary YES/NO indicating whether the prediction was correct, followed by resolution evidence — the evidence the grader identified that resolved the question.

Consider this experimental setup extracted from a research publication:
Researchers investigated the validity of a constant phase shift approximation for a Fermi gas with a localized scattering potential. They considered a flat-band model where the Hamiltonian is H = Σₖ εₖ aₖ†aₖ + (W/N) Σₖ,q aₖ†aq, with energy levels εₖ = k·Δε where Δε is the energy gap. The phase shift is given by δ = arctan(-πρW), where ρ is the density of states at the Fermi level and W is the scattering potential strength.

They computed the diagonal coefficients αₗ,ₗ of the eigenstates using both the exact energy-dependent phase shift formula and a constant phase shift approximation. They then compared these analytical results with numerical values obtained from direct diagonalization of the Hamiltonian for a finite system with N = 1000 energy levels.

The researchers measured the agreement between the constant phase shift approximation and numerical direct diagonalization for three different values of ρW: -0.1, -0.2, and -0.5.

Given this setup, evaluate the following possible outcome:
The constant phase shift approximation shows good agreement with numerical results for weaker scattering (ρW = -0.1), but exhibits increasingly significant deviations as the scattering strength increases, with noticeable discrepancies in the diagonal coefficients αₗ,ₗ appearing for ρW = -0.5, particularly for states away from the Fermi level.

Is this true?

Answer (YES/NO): YES